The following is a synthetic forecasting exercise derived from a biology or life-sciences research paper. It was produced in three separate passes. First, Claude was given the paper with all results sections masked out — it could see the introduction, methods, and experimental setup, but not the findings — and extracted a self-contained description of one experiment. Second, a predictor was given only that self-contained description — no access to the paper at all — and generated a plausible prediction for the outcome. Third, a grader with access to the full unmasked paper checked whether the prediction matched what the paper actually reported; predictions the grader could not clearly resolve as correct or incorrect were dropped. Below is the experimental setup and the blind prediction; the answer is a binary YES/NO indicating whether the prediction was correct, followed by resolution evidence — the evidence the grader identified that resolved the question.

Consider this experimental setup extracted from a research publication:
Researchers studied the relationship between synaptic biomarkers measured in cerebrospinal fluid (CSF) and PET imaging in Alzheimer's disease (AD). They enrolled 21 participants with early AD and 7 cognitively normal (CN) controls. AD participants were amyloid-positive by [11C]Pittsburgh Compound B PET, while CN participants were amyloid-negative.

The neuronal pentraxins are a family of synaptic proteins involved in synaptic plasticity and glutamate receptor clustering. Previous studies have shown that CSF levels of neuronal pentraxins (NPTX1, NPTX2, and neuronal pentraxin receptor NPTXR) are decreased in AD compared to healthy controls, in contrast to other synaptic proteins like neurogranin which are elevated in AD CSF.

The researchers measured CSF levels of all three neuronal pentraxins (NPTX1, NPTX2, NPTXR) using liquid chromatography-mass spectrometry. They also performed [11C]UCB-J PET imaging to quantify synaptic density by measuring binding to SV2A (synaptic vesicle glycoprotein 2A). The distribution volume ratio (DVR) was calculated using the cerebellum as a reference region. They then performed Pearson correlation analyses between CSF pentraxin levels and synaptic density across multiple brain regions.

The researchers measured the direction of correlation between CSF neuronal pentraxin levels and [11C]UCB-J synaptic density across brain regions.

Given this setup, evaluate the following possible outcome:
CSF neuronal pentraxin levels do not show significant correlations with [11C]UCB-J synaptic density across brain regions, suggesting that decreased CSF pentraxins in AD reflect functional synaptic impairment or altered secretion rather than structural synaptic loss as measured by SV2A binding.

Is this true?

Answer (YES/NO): YES